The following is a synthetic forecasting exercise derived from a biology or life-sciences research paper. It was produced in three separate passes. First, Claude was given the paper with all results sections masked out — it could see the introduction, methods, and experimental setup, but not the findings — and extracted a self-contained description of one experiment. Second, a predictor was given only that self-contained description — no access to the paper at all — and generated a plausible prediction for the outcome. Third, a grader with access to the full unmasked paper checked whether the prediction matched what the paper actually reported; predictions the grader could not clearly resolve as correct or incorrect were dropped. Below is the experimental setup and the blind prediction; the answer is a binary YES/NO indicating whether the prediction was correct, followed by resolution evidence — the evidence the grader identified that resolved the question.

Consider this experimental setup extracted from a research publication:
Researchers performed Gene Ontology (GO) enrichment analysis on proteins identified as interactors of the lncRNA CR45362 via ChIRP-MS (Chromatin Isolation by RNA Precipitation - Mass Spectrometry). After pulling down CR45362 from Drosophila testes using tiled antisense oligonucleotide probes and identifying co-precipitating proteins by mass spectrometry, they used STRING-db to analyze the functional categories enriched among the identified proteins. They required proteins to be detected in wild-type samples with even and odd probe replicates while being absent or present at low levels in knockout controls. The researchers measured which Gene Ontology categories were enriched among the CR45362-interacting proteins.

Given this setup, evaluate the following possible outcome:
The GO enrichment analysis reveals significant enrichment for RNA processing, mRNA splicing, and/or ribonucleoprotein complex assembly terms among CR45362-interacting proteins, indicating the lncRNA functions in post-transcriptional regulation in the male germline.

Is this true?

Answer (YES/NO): NO